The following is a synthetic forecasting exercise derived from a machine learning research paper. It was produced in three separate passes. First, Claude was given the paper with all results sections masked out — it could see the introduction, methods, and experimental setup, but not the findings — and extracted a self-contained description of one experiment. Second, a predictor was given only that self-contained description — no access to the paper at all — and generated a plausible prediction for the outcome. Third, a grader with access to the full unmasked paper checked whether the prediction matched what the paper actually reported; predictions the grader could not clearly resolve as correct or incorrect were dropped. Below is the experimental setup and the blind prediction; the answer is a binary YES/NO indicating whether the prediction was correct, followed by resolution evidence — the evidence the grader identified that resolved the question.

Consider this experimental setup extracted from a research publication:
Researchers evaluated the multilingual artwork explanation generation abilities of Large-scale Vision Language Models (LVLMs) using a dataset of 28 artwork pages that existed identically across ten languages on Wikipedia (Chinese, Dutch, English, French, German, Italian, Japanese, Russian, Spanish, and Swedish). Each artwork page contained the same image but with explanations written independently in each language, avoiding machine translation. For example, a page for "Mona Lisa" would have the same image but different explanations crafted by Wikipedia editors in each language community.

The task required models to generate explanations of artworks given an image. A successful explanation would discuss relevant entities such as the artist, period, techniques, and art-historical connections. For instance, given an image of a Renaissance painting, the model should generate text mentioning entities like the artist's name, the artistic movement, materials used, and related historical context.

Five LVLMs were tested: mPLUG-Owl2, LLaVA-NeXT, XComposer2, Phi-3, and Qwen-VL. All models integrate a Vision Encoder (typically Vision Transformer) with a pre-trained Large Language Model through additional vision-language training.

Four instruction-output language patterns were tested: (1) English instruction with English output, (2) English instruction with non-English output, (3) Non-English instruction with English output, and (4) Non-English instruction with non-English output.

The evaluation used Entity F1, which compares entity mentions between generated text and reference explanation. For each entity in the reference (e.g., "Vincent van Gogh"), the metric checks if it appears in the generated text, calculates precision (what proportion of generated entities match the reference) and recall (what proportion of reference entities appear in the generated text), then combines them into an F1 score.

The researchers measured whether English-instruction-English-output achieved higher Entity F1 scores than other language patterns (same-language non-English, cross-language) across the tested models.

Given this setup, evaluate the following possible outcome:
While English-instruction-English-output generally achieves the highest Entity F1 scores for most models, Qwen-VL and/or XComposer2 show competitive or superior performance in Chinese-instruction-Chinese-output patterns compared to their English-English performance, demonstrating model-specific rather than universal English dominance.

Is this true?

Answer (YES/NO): NO